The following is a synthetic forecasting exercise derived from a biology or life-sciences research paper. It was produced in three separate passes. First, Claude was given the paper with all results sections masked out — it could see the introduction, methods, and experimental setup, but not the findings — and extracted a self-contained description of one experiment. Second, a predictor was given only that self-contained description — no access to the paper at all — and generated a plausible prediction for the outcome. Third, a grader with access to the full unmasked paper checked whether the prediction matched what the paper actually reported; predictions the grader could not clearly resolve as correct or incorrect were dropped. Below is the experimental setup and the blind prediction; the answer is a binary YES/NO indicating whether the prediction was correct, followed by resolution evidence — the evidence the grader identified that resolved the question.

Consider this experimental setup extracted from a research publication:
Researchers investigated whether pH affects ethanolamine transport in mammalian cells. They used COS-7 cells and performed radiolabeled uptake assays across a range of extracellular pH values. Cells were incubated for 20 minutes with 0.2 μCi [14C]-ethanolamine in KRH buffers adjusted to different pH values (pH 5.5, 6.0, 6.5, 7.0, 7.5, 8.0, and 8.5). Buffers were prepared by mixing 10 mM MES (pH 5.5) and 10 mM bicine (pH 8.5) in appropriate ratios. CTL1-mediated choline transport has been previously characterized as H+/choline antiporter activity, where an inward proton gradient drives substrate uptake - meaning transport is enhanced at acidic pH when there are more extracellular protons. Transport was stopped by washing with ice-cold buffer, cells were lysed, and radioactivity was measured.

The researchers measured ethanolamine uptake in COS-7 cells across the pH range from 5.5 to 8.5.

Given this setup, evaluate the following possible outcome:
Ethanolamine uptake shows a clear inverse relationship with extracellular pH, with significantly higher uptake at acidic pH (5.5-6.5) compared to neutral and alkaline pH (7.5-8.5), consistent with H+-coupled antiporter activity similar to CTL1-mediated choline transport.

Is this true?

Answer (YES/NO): NO